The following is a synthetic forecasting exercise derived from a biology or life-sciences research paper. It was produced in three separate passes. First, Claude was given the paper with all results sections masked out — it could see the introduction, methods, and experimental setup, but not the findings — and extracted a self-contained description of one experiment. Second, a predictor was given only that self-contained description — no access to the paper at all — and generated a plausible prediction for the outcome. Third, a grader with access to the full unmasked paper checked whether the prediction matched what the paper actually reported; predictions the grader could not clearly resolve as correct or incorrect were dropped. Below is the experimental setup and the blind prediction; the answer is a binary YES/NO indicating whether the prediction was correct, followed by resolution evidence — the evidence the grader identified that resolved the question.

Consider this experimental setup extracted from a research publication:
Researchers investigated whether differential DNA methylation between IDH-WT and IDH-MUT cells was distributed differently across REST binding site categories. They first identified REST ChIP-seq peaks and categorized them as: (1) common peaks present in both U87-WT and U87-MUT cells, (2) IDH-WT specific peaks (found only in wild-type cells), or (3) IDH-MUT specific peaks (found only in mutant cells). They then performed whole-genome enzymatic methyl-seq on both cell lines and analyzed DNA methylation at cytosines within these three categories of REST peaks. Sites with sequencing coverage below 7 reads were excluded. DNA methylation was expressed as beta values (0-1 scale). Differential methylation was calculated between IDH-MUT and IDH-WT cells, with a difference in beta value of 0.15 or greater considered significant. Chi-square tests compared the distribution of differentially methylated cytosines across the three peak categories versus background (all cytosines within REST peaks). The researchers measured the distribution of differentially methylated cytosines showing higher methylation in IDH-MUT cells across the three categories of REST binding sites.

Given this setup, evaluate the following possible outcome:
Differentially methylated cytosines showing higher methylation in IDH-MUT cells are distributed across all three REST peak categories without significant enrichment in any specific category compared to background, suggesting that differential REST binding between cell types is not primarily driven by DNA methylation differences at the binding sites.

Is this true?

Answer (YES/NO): NO